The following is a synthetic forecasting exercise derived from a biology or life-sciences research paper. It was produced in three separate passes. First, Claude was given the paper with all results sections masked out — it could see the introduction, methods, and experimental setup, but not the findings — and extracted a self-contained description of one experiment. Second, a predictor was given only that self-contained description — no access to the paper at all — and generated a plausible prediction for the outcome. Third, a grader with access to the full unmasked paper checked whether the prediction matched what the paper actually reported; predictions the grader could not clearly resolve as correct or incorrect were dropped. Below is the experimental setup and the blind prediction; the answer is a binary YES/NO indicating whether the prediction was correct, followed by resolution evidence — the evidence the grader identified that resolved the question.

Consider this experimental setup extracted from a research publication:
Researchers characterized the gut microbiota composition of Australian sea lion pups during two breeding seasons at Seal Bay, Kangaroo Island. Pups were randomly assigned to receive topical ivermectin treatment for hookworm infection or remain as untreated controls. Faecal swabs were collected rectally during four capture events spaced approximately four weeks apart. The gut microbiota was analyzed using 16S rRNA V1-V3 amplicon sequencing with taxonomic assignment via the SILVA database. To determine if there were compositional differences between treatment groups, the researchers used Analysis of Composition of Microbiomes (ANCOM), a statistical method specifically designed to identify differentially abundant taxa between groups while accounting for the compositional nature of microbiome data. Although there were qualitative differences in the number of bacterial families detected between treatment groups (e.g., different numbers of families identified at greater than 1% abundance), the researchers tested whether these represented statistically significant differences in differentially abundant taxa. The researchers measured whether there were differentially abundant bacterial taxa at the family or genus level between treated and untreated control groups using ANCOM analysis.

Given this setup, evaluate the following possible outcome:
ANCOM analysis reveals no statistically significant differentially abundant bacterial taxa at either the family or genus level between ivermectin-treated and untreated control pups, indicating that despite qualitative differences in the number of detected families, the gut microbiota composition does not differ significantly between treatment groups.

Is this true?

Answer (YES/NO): YES